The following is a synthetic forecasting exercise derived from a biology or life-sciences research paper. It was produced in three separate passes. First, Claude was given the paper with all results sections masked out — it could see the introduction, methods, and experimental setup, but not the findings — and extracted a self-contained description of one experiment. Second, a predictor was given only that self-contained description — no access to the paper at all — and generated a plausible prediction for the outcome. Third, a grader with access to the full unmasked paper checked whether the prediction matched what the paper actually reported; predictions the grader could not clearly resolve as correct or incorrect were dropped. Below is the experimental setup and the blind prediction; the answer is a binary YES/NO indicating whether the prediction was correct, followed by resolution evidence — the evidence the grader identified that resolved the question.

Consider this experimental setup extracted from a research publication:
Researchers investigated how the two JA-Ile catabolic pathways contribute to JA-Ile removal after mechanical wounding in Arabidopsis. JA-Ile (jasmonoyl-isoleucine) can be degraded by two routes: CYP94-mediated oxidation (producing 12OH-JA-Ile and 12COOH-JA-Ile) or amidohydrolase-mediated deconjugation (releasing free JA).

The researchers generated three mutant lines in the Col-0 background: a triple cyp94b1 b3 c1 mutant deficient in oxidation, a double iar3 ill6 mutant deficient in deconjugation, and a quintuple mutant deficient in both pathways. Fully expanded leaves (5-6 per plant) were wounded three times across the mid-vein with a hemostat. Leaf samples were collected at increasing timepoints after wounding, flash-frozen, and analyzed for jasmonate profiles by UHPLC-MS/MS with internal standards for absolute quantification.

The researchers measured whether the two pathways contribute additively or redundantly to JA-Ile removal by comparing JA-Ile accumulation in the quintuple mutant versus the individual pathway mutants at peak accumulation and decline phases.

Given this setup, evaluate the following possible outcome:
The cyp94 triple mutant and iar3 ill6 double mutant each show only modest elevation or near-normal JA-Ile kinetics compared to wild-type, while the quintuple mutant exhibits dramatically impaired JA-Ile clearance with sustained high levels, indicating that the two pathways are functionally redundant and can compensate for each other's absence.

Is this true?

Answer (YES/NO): NO